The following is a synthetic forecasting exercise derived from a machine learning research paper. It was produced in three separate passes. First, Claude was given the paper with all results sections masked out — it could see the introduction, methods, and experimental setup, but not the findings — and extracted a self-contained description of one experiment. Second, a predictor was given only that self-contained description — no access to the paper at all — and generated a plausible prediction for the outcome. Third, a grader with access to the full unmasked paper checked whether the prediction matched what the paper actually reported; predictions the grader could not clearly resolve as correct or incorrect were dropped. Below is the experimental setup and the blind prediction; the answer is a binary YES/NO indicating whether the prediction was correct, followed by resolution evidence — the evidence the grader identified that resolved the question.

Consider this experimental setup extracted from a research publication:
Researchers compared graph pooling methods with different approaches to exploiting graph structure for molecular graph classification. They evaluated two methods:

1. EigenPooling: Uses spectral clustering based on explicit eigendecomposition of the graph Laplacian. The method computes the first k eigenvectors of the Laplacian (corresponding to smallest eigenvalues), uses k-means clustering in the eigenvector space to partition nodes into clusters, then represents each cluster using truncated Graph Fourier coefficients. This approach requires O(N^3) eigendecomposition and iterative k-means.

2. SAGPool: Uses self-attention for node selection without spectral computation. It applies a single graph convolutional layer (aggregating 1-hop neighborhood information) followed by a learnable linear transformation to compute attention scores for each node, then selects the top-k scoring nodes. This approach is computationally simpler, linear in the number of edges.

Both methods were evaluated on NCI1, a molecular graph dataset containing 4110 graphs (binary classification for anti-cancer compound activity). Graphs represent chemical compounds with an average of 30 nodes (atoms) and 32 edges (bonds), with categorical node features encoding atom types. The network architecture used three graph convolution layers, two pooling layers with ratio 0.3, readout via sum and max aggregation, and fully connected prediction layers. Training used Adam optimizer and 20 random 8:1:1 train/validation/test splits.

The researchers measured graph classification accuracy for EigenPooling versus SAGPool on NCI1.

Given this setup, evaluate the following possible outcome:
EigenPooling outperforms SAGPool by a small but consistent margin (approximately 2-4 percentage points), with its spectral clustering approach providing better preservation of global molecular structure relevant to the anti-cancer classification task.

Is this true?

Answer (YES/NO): NO